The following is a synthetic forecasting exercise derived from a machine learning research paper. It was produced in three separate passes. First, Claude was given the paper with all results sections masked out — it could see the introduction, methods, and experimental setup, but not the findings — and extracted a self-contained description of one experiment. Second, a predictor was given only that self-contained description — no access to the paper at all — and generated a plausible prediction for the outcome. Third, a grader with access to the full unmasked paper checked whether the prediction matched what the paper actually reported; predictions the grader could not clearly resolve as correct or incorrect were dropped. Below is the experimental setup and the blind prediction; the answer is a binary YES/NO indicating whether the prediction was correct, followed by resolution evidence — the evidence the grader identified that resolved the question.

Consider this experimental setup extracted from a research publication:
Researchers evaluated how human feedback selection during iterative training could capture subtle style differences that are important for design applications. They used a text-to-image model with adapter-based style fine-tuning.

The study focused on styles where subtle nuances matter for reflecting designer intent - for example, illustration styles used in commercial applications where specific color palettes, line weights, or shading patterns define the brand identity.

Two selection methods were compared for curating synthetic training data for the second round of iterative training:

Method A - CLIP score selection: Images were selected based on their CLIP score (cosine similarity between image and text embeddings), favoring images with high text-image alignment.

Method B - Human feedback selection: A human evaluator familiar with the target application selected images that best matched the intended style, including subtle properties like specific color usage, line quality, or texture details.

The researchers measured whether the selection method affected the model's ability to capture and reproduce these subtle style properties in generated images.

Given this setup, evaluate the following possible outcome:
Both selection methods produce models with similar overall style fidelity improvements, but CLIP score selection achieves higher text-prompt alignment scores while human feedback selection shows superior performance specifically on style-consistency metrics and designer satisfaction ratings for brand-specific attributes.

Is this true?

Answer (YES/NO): NO